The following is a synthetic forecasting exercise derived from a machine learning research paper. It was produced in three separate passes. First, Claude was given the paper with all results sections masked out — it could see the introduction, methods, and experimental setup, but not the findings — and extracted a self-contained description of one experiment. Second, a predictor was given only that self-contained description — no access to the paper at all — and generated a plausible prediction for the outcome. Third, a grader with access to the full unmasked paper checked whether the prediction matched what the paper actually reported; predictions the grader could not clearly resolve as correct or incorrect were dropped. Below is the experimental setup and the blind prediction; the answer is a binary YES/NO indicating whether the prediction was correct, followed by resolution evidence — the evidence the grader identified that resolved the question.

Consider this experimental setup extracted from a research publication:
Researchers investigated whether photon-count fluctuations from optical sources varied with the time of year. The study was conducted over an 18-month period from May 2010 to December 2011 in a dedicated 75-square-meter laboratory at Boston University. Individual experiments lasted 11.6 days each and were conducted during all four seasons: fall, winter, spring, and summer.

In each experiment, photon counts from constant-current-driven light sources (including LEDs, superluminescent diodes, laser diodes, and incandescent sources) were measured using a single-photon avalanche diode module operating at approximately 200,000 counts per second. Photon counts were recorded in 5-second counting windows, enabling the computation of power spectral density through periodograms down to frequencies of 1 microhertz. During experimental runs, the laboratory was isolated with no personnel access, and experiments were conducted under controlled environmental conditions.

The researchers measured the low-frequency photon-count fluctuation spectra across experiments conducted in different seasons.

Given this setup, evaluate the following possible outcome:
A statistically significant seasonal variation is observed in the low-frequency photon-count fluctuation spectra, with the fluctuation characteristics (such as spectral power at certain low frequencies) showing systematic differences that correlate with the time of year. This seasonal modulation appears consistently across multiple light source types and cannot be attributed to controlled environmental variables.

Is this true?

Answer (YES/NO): NO